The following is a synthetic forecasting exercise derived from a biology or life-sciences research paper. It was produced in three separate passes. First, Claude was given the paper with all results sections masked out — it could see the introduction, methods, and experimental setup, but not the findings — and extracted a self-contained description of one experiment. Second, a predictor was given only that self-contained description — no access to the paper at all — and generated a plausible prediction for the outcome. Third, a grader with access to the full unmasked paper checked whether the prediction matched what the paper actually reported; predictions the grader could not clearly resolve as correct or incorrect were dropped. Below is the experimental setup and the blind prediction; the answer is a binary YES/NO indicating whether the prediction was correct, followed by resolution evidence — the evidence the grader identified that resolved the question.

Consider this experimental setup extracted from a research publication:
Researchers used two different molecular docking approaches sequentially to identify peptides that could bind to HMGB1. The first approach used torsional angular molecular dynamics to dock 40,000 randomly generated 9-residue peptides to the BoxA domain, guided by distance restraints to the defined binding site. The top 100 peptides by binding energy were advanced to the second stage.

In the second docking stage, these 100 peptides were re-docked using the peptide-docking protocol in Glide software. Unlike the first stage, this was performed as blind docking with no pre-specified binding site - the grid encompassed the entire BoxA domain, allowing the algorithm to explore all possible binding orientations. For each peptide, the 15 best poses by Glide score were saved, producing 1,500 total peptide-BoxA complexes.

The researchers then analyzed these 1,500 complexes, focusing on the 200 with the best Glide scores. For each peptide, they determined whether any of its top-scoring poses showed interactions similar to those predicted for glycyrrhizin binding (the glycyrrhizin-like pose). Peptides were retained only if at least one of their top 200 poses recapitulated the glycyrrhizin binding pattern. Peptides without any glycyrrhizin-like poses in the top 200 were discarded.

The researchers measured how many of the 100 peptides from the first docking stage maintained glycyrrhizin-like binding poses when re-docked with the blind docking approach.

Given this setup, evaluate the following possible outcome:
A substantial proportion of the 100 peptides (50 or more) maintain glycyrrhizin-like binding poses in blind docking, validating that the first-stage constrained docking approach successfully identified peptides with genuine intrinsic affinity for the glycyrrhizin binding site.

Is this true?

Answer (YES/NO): YES